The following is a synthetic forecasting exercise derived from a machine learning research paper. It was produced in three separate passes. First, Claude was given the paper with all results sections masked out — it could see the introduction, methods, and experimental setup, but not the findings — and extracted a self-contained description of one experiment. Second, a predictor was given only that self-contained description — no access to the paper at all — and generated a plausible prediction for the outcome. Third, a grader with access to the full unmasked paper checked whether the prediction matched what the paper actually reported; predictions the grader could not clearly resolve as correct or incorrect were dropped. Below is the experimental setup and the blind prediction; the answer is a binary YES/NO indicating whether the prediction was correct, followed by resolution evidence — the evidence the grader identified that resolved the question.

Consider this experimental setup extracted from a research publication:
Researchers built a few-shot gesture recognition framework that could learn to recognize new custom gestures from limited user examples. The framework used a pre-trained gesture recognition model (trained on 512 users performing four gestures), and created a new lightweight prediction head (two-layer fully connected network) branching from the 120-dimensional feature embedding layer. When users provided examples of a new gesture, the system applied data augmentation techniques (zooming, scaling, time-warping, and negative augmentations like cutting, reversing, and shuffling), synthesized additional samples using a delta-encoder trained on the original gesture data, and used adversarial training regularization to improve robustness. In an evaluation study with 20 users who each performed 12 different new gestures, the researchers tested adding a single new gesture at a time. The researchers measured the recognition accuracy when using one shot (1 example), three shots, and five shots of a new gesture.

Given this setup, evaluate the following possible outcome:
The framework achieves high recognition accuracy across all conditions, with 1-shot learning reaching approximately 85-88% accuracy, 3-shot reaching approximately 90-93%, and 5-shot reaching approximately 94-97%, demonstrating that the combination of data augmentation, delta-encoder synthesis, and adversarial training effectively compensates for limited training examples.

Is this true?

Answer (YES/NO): NO